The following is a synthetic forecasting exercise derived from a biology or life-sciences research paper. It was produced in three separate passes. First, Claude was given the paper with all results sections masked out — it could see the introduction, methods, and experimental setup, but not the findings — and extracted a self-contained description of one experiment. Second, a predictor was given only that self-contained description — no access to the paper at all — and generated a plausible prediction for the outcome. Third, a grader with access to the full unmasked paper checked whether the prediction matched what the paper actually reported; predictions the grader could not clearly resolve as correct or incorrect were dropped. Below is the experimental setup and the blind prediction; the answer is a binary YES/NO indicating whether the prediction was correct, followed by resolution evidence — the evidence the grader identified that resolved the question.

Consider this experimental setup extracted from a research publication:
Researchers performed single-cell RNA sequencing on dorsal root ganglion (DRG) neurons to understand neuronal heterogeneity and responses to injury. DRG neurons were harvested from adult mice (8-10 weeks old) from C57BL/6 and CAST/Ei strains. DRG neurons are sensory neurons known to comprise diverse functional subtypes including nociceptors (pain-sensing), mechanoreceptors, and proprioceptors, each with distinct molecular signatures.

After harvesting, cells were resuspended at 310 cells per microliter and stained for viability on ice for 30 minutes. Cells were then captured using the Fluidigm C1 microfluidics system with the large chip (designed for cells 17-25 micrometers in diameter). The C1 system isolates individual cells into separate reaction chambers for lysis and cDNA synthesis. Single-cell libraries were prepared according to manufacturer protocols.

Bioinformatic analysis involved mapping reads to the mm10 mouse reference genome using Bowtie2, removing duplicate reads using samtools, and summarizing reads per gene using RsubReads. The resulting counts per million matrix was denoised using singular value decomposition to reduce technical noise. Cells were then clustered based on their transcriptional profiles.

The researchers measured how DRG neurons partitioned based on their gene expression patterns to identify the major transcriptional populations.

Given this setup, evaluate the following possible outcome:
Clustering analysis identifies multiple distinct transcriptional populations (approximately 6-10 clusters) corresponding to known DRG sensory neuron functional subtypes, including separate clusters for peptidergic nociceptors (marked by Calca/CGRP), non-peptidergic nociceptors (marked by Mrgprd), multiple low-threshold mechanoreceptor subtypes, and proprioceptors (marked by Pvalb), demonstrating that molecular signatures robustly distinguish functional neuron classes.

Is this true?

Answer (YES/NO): NO